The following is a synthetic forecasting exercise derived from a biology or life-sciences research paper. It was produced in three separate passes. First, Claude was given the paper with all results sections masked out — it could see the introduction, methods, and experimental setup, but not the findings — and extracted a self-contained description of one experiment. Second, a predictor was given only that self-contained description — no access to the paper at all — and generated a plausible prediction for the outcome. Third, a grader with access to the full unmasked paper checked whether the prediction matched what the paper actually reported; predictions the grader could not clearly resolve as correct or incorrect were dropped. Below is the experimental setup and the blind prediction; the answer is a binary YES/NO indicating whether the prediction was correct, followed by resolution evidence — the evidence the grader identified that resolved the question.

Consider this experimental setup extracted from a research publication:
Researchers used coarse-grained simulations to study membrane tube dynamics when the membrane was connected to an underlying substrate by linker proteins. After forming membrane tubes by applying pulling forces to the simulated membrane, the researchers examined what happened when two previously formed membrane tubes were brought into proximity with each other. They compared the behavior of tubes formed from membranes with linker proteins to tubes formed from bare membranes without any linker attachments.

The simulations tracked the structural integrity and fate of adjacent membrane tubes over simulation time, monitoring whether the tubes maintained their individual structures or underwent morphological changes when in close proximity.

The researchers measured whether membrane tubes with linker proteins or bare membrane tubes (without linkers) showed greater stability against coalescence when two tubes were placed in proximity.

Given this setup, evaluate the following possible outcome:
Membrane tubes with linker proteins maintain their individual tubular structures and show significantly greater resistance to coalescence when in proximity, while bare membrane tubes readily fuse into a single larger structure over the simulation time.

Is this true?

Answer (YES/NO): YES